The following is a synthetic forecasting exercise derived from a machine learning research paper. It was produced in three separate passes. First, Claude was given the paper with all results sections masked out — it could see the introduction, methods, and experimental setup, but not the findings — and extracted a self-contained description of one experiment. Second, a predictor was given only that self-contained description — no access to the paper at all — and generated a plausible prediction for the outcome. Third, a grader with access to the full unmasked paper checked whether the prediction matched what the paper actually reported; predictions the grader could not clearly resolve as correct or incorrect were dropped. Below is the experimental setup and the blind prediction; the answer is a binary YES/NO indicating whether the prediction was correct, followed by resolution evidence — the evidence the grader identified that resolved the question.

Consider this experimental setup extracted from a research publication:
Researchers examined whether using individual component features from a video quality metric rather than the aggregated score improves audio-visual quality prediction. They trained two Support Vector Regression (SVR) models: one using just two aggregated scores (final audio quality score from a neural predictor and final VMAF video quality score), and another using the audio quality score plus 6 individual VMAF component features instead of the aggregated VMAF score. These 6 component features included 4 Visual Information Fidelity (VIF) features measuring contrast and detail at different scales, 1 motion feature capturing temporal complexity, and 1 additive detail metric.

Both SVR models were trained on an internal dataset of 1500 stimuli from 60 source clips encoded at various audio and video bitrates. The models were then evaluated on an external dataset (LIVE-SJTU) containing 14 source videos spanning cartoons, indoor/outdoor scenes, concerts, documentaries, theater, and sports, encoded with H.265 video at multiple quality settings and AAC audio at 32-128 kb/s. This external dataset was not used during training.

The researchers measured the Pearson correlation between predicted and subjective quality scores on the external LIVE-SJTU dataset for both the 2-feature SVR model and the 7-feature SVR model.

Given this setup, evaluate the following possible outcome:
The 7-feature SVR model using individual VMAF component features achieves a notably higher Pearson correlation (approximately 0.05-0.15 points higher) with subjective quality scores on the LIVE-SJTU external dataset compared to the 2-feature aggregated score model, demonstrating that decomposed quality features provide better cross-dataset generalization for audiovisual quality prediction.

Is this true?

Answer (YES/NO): NO